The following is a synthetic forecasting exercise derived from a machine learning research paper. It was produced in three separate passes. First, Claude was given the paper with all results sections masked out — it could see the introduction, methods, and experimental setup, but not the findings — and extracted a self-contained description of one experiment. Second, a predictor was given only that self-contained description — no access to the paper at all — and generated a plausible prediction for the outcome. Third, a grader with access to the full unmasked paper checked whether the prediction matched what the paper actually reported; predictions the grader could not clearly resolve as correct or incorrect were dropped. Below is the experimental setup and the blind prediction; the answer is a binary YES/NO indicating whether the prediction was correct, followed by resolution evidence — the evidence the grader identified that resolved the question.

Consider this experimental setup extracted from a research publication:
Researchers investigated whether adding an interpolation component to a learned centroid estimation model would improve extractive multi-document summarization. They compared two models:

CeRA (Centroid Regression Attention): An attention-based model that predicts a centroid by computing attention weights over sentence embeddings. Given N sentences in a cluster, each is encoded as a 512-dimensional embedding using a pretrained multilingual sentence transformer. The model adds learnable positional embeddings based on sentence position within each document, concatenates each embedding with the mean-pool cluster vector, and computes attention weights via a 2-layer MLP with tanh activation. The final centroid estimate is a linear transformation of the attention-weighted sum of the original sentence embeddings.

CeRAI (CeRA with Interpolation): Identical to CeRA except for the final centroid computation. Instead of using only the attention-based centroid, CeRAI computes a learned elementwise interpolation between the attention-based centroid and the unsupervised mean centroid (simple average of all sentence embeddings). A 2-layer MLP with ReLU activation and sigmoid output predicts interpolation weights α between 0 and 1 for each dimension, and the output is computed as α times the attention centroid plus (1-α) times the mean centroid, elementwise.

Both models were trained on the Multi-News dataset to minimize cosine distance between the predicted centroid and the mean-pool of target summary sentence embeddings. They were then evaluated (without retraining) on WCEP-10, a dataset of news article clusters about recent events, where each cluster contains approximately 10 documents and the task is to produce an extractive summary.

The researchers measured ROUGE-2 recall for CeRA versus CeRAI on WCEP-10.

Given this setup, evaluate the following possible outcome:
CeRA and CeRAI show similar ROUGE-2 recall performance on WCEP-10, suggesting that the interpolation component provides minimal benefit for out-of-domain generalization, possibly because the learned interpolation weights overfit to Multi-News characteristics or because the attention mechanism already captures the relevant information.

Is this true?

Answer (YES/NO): YES